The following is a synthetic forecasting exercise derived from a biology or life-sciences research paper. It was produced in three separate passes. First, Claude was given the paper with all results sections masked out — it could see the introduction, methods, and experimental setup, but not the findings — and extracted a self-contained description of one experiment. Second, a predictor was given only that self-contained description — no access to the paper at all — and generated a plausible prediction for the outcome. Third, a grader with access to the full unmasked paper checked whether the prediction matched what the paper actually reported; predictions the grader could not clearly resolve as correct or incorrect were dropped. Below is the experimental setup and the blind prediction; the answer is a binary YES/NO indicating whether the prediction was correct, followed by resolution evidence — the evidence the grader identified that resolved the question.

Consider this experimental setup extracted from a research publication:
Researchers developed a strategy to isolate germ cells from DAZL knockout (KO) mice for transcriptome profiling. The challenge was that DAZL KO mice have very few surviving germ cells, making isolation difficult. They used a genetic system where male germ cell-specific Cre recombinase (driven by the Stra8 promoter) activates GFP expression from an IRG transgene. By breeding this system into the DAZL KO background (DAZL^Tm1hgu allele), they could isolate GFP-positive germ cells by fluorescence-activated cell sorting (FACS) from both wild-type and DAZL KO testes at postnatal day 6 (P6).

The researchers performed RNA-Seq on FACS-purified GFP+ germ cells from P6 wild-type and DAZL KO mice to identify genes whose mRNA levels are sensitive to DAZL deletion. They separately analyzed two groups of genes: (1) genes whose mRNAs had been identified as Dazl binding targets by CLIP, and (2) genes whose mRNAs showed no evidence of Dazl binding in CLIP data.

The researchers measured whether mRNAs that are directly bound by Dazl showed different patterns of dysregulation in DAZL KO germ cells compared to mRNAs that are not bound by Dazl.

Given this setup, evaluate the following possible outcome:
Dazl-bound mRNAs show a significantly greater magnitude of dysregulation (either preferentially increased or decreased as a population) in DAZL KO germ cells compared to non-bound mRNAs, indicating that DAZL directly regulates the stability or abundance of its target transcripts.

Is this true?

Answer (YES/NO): YES